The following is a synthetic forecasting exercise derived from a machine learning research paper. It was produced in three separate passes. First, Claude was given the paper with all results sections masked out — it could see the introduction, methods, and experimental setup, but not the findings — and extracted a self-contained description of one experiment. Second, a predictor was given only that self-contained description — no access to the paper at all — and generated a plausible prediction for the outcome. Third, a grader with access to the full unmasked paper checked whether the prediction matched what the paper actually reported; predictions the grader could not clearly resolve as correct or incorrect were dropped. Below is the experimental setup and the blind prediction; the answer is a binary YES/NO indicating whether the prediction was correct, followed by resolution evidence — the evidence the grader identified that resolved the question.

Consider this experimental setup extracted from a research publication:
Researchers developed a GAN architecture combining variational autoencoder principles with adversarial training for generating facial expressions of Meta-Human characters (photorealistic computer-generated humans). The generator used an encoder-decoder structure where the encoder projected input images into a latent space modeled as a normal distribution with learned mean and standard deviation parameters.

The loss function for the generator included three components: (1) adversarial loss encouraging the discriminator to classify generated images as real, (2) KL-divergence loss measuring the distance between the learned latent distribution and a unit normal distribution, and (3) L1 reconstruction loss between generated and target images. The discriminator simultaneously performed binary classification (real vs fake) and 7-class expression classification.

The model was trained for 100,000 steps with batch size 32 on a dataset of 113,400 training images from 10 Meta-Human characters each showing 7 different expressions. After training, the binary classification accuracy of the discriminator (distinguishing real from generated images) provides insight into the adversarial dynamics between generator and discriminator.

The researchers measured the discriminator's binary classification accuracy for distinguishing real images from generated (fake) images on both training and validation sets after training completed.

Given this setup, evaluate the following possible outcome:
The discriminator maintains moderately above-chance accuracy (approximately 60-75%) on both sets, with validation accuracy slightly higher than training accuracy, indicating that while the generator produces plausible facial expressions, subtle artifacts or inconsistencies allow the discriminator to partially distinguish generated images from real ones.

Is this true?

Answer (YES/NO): NO